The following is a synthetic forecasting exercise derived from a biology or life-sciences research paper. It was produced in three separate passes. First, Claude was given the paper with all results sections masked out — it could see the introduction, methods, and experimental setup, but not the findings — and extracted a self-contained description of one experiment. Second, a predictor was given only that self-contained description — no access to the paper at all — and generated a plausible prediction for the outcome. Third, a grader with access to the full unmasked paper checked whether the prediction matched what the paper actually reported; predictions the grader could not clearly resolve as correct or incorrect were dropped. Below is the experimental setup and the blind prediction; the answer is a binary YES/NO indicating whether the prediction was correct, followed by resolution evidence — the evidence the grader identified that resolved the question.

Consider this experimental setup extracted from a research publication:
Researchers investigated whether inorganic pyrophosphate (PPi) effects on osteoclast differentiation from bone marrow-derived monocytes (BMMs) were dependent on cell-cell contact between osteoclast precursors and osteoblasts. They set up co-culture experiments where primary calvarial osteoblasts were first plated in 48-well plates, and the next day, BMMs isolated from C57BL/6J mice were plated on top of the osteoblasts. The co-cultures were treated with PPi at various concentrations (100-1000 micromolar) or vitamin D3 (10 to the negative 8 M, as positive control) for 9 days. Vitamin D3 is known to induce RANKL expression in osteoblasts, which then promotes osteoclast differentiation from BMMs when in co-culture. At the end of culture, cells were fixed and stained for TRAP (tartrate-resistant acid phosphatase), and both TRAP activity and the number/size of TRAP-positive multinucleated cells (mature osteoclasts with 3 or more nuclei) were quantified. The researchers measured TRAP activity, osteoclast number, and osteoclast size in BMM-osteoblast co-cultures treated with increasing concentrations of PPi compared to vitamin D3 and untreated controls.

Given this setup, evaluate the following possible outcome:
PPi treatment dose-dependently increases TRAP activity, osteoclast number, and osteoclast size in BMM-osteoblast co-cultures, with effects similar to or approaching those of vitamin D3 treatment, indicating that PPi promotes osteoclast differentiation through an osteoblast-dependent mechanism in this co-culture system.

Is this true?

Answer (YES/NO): YES